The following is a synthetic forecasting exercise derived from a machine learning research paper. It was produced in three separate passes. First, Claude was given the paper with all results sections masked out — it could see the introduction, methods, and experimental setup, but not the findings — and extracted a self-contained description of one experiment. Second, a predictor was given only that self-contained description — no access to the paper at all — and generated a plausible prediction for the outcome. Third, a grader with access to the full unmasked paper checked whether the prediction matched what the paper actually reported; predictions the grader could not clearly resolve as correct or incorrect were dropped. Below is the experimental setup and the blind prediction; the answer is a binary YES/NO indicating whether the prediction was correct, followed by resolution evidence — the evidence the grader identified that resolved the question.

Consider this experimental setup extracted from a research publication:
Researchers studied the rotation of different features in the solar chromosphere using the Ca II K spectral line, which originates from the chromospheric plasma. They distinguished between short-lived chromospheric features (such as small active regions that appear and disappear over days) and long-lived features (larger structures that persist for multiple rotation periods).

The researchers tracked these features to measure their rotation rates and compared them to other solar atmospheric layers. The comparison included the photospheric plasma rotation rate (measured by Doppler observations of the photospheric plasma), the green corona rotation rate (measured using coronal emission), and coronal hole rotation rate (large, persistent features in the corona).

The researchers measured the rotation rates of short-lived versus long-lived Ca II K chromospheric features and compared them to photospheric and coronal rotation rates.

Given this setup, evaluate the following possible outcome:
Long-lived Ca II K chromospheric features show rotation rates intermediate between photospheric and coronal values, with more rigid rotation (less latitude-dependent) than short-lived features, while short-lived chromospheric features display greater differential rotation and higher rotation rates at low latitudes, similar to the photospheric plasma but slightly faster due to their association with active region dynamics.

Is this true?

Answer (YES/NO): NO